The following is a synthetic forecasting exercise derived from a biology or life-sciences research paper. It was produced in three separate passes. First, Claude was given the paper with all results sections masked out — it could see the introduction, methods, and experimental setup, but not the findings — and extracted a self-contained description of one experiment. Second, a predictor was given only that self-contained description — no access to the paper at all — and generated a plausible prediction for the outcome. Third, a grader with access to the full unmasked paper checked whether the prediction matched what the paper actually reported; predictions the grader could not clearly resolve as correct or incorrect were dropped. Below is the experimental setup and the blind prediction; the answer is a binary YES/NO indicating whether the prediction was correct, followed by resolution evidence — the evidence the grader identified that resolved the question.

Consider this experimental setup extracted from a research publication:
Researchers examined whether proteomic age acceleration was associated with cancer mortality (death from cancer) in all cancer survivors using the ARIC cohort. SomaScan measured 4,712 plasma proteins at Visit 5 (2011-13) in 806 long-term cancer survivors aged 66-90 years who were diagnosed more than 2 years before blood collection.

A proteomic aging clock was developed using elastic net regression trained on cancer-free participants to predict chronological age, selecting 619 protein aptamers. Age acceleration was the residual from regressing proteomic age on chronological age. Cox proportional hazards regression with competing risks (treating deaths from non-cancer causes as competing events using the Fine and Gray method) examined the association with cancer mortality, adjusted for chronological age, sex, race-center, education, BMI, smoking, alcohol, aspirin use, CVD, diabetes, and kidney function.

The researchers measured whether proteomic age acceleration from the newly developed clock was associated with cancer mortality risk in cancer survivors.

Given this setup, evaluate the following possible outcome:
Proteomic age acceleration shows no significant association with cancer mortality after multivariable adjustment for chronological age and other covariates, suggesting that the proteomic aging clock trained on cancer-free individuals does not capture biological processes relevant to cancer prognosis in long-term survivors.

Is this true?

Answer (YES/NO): NO